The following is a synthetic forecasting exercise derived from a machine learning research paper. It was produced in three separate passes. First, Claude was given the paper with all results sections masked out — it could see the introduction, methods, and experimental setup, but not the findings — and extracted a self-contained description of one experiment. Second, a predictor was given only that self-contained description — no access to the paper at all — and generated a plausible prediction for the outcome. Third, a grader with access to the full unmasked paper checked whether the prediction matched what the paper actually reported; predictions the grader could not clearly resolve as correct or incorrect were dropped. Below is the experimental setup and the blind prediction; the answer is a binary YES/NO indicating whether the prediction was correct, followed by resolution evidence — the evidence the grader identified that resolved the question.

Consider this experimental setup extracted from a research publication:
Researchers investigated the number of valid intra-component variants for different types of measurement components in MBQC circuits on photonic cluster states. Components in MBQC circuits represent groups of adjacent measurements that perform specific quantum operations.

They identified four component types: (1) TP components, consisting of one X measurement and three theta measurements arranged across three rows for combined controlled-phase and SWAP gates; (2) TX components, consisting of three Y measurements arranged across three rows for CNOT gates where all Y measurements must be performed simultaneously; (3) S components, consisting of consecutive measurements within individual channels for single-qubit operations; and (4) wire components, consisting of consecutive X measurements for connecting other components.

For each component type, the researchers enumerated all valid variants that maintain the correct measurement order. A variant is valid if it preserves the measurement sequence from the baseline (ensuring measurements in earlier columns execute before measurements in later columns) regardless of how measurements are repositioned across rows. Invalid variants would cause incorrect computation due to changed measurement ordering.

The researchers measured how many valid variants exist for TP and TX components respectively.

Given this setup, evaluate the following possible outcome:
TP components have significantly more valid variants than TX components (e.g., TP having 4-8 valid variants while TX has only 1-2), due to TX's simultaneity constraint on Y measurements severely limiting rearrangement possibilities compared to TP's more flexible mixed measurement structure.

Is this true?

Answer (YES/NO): NO